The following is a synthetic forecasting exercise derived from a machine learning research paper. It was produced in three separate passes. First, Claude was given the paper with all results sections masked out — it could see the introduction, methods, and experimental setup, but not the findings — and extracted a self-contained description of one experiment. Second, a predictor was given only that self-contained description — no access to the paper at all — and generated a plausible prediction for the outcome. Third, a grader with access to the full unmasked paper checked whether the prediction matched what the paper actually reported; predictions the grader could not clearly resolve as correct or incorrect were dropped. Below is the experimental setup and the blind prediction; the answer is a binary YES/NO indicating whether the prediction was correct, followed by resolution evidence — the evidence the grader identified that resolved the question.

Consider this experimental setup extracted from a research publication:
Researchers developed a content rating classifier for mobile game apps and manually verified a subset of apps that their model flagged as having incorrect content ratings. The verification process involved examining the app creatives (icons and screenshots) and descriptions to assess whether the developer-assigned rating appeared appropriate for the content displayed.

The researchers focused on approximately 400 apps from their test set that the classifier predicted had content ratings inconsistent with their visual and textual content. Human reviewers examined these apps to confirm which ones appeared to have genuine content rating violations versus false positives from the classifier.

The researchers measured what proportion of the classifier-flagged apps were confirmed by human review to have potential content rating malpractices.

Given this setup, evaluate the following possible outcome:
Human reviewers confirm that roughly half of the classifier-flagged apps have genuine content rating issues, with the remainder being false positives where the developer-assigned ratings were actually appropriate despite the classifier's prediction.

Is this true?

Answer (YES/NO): NO